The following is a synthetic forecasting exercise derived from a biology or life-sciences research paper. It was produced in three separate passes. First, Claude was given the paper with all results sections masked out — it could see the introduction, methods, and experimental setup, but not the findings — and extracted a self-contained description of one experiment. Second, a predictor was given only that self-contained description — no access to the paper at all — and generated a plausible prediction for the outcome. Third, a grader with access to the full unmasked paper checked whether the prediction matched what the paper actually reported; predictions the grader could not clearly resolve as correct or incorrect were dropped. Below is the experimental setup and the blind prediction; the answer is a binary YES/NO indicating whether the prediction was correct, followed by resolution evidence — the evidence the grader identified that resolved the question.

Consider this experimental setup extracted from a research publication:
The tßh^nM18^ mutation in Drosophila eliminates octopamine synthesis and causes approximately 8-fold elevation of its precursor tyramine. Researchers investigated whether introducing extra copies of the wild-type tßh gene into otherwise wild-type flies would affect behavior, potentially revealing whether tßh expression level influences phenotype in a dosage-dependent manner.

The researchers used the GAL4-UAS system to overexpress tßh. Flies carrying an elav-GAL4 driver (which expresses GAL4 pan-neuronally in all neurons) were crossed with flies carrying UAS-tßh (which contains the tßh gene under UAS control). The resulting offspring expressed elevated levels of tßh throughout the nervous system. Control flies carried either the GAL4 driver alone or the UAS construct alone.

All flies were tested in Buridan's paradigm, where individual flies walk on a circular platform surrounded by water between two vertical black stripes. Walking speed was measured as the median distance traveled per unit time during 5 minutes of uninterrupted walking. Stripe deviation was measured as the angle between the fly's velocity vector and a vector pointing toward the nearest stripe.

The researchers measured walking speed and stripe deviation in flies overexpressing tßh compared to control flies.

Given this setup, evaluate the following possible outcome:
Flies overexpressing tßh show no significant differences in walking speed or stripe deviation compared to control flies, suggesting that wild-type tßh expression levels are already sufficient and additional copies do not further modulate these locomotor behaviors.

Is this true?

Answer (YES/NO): NO